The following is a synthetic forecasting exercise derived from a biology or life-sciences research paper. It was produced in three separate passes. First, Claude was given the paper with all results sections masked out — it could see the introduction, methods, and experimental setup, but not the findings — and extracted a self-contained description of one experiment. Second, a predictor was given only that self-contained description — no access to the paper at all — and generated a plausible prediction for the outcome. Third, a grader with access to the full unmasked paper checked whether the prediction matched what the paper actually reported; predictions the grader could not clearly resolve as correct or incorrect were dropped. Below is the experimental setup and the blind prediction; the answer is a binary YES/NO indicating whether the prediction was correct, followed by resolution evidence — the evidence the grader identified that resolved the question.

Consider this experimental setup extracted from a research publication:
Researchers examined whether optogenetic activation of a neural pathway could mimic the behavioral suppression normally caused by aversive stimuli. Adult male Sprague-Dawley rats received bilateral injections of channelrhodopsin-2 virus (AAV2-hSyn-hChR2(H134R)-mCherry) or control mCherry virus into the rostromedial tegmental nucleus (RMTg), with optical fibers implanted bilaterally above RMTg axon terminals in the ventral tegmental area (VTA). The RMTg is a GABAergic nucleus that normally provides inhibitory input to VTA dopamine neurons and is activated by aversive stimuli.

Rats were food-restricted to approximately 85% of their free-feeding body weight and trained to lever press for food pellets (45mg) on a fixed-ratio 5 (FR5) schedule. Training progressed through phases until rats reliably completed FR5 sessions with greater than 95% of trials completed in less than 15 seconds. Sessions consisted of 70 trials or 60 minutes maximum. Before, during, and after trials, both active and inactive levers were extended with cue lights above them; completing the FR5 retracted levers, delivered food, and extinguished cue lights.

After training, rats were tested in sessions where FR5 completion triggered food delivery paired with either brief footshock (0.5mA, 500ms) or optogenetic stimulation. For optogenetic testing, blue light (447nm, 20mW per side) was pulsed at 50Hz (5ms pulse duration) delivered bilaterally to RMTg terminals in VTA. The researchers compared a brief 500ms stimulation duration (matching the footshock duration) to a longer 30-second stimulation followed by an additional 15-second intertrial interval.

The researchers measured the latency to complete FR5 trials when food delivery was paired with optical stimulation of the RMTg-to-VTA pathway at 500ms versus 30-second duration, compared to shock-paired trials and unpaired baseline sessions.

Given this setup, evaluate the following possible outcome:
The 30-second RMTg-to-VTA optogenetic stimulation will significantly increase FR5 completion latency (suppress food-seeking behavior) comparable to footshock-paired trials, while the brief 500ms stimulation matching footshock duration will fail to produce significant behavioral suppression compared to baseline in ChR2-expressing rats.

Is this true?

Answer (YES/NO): YES